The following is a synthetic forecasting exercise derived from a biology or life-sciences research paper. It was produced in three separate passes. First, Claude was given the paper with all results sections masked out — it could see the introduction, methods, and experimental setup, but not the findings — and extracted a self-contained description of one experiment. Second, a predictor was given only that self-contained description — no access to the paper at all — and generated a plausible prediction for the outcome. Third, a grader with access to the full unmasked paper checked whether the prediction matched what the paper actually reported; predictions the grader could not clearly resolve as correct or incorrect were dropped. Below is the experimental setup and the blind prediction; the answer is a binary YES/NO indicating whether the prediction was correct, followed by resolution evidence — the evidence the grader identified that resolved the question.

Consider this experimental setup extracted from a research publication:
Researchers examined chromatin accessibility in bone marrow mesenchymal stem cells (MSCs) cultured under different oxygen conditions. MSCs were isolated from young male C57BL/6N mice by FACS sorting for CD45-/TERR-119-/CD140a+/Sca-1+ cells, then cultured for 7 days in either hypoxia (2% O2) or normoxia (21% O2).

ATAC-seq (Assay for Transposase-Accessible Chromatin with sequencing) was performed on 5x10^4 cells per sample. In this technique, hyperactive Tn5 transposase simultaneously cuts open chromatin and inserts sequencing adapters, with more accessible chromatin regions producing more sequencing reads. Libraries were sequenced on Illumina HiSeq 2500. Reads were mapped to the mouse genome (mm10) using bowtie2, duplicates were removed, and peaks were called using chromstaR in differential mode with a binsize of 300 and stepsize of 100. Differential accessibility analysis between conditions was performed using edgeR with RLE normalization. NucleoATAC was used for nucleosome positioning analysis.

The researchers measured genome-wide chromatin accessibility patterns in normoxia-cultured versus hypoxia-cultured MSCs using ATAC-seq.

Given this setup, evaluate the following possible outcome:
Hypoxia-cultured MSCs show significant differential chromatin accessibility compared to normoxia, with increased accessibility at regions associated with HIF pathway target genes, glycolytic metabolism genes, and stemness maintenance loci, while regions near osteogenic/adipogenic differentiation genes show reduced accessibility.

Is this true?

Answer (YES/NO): NO